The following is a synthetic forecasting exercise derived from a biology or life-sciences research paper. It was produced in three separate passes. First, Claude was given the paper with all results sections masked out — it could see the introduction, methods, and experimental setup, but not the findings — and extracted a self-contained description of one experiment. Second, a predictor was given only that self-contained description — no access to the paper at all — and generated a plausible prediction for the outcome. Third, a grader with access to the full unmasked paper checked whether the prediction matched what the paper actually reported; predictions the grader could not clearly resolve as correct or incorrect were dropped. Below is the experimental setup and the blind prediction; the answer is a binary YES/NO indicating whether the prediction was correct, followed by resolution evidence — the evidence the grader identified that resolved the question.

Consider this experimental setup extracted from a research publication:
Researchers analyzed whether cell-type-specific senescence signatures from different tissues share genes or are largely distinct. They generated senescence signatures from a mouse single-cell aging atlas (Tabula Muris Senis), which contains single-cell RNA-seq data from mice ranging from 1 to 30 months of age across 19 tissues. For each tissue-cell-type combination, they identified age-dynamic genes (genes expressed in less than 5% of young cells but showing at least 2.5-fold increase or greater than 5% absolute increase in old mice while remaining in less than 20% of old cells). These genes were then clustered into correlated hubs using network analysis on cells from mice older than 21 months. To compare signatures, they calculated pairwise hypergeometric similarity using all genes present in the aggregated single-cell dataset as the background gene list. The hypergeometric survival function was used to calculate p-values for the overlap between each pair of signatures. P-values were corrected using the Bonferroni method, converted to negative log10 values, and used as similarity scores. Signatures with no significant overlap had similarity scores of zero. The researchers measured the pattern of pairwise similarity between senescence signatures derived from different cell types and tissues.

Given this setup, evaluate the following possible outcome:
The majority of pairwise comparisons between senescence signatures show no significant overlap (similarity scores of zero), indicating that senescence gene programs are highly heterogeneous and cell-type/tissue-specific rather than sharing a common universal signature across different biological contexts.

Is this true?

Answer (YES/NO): YES